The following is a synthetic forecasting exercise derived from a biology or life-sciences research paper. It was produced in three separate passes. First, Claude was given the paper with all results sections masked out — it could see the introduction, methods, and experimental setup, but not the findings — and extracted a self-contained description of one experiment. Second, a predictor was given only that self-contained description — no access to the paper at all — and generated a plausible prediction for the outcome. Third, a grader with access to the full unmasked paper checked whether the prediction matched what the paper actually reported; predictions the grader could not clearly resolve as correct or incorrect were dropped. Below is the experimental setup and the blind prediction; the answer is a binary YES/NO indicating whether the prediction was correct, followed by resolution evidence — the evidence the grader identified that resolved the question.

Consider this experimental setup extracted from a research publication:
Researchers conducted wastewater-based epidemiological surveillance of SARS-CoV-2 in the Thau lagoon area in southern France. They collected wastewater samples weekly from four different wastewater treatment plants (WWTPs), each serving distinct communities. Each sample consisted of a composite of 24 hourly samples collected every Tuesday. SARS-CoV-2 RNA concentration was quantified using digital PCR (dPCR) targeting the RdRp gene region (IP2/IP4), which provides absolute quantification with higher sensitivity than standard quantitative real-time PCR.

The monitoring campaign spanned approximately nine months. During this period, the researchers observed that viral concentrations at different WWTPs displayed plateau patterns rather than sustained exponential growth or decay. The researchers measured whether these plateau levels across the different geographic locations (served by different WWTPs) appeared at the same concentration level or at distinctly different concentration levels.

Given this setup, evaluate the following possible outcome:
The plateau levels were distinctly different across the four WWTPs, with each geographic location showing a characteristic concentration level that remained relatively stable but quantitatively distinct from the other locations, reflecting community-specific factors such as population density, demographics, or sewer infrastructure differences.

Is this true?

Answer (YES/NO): NO